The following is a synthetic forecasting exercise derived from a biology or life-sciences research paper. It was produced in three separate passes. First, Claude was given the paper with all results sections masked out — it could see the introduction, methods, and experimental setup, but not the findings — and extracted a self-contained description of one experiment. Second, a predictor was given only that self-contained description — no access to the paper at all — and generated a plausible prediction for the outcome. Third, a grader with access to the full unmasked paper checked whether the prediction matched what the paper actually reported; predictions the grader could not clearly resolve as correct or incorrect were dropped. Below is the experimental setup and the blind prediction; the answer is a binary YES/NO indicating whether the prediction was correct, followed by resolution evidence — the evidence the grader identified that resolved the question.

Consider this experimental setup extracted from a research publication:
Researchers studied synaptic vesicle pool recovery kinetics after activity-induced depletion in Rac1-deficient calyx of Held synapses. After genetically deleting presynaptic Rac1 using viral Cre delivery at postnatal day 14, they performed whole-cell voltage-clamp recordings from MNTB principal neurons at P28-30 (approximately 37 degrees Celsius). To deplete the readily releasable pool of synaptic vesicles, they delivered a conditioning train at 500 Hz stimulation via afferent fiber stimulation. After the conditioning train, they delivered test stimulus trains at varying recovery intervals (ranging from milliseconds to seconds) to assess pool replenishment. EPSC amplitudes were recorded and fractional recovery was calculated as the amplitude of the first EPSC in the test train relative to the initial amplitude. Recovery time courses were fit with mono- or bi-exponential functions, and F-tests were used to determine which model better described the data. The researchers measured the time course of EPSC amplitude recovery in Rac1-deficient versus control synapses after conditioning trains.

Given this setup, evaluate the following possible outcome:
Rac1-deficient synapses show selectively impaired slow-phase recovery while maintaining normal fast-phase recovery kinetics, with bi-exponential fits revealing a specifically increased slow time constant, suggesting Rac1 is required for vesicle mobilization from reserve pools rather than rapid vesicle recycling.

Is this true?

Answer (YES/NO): NO